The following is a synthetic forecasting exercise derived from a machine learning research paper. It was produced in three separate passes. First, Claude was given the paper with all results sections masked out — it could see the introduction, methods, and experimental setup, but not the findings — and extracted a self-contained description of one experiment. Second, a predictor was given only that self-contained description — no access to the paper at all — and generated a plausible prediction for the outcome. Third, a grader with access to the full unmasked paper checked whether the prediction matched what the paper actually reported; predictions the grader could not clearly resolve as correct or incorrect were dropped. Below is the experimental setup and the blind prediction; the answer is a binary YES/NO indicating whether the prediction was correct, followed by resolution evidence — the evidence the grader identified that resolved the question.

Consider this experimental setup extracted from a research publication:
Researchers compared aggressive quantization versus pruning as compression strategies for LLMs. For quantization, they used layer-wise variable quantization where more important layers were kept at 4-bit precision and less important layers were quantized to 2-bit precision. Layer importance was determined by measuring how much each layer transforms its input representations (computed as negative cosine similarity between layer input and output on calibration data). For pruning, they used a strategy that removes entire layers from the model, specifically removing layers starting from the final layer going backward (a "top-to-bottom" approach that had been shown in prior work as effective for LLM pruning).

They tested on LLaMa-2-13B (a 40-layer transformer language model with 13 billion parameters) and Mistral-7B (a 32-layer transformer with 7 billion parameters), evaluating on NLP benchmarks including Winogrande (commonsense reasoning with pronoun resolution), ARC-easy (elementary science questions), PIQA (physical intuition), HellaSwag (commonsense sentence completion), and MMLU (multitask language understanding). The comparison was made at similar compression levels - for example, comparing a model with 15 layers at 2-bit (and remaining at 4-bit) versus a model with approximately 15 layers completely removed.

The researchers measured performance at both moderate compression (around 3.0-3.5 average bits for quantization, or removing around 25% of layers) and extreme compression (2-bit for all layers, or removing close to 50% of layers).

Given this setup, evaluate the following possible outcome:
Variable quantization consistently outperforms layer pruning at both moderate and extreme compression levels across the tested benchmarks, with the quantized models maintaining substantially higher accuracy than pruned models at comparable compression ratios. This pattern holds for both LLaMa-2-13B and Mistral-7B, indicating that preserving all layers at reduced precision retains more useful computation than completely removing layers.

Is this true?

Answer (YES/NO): NO